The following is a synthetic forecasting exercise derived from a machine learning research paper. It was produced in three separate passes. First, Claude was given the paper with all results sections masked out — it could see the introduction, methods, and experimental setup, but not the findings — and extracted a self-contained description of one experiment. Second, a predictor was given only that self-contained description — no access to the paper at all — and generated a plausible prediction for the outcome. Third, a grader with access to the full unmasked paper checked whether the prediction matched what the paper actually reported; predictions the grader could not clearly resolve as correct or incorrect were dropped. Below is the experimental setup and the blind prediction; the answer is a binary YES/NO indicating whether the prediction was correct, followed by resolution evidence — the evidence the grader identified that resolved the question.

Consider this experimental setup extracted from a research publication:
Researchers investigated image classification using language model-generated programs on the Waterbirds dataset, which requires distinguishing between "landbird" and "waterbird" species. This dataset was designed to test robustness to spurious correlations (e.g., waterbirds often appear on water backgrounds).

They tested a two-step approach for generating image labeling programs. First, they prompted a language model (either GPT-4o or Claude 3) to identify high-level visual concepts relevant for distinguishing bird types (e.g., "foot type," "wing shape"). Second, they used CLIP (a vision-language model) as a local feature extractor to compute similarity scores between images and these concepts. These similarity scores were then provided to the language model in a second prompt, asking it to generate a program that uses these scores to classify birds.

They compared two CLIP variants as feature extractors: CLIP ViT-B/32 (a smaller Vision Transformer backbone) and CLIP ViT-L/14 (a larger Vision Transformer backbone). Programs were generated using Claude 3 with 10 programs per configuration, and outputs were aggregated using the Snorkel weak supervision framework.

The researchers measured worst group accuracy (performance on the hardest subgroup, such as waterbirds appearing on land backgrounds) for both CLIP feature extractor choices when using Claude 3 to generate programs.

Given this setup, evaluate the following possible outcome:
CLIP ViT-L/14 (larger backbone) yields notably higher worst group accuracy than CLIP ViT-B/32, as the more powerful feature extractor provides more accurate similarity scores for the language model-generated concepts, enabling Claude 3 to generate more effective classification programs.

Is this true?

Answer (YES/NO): NO